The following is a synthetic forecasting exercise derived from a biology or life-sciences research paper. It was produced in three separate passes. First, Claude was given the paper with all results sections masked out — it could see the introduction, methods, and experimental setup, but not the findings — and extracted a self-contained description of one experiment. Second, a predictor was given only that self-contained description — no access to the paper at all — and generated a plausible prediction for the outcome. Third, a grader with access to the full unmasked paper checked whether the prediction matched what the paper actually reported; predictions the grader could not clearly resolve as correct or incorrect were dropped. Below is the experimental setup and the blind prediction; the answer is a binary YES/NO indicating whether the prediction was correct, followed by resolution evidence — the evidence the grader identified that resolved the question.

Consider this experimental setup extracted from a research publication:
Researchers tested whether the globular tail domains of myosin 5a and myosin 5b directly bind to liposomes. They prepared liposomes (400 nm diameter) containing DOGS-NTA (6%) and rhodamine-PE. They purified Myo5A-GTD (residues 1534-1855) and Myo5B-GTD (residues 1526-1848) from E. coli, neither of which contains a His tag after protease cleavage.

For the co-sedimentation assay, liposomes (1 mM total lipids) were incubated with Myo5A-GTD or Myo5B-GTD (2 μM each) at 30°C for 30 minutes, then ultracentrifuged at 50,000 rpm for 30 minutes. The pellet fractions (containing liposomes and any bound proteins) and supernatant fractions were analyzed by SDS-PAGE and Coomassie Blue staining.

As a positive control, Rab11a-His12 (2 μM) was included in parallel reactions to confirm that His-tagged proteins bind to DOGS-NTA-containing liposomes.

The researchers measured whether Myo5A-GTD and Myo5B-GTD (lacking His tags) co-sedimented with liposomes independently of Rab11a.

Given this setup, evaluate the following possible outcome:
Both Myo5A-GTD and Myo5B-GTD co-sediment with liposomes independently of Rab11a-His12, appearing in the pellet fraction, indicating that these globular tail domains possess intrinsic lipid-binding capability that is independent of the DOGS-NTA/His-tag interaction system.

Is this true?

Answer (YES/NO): YES